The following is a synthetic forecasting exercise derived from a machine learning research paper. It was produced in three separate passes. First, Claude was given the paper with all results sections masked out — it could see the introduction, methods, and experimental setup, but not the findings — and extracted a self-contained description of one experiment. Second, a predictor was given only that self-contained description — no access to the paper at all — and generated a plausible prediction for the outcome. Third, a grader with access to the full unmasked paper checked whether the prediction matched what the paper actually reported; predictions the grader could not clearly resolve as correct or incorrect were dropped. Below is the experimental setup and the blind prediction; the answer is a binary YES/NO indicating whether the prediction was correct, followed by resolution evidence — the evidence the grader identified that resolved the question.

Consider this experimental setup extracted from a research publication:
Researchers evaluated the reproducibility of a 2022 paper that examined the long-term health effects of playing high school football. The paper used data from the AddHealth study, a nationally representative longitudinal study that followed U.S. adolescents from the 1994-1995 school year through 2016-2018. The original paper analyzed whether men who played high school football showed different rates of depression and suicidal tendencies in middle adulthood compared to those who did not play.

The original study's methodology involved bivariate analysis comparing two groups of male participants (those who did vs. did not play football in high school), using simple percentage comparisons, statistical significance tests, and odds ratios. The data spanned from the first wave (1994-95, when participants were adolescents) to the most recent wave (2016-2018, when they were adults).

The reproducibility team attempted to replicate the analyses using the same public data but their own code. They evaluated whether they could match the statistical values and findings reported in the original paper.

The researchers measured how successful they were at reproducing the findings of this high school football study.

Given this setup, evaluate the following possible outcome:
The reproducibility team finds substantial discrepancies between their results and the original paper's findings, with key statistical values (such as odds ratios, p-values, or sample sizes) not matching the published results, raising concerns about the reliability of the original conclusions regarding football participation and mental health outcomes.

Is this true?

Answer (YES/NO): NO